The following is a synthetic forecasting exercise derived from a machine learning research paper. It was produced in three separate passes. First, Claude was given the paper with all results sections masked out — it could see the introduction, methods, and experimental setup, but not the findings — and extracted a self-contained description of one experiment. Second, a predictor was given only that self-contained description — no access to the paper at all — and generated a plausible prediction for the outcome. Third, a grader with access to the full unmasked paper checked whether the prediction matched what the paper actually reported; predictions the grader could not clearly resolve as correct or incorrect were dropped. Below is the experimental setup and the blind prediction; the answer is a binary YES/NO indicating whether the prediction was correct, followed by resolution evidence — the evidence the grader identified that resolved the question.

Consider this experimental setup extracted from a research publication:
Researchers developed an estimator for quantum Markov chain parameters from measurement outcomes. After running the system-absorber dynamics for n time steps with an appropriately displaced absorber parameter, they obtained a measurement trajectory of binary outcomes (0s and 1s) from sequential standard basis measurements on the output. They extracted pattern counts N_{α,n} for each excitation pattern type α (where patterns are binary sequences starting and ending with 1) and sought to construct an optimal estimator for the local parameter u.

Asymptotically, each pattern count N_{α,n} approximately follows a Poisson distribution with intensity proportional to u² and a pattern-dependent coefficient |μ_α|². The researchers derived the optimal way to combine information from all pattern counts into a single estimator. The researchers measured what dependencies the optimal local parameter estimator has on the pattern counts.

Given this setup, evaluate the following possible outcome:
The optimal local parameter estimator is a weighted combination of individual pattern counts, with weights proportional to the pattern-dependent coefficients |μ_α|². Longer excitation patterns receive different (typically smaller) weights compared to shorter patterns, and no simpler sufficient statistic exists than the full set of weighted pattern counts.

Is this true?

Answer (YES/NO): NO